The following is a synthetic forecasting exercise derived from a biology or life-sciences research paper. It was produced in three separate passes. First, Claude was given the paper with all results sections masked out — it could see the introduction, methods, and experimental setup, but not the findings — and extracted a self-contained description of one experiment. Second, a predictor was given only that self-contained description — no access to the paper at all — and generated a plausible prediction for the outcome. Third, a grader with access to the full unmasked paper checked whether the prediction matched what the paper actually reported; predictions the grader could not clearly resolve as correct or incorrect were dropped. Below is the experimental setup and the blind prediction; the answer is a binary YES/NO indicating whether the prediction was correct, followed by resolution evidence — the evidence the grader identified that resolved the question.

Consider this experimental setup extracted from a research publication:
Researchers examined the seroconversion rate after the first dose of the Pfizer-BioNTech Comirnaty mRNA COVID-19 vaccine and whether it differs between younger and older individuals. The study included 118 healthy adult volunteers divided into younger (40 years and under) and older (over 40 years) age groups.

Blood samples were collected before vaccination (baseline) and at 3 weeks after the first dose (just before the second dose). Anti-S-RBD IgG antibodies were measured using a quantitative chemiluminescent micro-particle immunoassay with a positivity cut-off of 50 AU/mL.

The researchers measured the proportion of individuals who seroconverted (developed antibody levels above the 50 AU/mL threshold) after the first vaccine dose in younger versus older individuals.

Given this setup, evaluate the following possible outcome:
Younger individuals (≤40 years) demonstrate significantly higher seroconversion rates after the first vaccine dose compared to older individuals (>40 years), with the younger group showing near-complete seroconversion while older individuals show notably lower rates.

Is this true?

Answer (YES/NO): NO